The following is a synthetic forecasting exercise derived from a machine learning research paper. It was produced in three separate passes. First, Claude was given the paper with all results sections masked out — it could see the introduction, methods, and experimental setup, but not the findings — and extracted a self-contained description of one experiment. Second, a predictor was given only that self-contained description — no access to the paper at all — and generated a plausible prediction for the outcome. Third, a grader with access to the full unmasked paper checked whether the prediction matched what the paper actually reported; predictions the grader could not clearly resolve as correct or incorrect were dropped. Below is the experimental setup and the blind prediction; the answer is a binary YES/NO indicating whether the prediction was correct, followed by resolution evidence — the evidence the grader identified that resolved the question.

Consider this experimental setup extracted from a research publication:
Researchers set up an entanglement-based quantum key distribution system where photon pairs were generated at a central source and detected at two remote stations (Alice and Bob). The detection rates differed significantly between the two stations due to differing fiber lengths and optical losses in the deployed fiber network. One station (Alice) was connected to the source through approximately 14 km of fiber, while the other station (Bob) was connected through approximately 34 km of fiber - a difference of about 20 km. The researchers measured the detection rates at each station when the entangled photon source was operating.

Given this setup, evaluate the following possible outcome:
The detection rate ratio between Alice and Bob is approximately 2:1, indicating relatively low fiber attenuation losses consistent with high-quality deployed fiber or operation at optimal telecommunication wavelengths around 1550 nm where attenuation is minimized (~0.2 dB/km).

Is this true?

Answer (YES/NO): NO